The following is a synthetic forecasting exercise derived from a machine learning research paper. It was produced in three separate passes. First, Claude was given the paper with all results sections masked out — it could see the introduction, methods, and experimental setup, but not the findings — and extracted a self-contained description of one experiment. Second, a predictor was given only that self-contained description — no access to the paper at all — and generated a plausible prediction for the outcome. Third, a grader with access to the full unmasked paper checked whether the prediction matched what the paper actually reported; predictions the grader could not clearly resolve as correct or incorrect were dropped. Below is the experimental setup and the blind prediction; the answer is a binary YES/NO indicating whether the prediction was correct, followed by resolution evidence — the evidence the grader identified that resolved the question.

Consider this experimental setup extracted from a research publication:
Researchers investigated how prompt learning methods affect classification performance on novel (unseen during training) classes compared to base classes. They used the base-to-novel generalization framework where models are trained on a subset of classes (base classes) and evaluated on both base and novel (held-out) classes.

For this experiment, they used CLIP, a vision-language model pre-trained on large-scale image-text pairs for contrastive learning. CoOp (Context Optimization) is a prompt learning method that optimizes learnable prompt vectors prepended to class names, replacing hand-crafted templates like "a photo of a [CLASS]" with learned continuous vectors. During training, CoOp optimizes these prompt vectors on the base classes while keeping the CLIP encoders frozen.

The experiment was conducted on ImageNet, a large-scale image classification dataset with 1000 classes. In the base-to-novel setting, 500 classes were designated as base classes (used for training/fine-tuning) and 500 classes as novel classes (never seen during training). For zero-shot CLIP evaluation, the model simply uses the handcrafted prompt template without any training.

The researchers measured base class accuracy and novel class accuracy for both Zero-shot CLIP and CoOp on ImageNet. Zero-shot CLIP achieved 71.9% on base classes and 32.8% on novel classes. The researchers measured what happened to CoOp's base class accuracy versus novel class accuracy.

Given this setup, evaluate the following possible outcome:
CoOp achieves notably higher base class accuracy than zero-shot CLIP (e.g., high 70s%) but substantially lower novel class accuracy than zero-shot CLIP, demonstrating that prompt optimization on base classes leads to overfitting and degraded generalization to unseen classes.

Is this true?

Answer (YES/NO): YES